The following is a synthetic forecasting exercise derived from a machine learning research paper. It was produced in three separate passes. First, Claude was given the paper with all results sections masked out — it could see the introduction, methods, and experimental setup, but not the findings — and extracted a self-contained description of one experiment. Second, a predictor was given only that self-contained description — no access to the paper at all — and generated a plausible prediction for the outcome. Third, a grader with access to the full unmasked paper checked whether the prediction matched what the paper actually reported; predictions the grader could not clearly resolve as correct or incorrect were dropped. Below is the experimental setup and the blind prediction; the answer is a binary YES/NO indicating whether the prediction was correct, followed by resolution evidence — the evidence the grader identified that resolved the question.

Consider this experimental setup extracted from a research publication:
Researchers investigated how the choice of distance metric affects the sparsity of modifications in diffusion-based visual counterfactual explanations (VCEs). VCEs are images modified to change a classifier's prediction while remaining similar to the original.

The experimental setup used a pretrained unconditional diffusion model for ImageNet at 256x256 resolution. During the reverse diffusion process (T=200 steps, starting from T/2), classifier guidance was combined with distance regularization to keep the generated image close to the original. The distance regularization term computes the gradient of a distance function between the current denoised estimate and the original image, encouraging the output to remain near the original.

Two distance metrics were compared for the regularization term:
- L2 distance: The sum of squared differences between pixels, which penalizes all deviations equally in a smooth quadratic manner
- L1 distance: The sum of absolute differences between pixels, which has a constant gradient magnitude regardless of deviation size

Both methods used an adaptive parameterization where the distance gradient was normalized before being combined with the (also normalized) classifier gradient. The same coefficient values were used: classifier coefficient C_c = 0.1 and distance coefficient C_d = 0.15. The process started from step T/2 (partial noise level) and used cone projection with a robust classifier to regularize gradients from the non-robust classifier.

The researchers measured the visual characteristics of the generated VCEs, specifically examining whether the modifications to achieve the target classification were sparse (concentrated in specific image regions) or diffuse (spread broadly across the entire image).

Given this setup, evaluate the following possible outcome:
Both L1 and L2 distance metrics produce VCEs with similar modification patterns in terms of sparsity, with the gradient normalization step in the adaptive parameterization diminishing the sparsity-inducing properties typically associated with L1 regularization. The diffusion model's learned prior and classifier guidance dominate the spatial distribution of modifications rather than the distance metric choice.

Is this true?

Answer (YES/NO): NO